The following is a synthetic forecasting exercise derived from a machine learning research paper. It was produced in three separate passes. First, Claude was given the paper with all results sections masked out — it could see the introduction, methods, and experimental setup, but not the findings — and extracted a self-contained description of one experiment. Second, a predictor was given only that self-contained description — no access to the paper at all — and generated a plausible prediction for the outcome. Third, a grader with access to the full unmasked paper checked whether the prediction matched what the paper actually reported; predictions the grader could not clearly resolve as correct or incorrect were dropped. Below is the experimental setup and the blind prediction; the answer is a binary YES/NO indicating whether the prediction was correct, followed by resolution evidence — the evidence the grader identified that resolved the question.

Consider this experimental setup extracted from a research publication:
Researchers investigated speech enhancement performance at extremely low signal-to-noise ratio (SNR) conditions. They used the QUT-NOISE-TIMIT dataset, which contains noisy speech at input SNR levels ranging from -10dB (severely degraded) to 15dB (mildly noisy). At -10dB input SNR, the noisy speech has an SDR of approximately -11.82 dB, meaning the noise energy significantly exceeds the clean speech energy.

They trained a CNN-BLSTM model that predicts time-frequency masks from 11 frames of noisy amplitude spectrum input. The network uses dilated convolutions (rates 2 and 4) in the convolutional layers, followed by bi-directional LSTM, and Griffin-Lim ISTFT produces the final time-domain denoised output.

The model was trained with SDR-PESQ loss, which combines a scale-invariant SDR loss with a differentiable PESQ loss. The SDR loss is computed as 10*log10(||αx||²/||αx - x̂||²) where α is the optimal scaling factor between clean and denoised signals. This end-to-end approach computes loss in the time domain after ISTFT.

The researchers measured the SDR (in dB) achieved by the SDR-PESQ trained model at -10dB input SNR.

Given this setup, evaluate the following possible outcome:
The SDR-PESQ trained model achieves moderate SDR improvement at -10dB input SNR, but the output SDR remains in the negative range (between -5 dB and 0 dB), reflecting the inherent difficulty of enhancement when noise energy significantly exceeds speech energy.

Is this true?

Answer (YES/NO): YES